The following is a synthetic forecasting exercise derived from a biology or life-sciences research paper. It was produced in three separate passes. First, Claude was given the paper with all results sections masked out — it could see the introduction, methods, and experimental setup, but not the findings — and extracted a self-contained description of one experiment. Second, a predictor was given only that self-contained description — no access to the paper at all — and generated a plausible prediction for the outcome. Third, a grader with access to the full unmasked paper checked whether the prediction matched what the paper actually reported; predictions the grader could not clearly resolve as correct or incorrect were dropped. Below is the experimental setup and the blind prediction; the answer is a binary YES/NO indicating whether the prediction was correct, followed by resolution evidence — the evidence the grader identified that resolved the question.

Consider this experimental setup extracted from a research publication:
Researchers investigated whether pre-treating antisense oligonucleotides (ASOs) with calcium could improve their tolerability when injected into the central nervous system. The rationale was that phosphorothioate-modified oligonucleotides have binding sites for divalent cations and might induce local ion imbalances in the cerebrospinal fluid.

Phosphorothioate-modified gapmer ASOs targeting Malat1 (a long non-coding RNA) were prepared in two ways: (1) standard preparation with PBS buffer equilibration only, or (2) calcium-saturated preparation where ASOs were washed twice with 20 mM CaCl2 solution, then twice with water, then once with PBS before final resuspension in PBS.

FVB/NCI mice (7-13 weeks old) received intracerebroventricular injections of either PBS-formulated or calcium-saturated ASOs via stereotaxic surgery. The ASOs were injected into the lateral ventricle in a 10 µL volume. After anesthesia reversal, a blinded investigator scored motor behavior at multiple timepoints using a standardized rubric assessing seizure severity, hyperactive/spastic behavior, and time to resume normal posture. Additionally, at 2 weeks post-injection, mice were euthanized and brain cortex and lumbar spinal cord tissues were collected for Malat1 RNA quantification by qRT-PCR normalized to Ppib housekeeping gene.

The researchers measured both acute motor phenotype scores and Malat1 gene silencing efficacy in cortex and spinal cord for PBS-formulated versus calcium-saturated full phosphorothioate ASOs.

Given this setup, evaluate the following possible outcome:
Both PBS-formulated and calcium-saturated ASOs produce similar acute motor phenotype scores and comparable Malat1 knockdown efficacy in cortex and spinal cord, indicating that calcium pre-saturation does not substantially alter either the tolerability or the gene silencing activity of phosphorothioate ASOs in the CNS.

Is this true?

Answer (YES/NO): NO